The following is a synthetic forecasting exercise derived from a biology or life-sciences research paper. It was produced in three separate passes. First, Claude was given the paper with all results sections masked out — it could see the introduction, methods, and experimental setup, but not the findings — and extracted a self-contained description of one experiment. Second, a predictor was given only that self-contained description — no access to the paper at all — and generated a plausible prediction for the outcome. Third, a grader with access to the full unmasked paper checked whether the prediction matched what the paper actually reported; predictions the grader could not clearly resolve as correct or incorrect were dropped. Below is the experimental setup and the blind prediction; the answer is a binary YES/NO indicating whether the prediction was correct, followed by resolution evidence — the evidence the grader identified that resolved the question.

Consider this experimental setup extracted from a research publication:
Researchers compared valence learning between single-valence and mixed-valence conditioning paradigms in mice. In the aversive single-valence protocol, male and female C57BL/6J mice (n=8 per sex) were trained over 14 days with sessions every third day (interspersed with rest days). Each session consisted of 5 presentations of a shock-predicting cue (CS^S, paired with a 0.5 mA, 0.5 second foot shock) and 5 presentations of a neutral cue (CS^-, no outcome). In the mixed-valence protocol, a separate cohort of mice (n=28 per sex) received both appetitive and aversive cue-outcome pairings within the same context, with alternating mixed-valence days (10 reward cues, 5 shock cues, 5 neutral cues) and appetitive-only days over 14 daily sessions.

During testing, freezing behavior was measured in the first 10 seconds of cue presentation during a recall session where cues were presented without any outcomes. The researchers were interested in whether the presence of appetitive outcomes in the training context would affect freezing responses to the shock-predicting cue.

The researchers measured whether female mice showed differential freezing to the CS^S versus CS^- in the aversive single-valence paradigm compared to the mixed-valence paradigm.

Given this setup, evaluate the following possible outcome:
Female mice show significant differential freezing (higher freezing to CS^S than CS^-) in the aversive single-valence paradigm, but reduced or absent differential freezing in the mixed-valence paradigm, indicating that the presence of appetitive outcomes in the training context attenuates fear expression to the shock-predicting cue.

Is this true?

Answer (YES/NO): NO